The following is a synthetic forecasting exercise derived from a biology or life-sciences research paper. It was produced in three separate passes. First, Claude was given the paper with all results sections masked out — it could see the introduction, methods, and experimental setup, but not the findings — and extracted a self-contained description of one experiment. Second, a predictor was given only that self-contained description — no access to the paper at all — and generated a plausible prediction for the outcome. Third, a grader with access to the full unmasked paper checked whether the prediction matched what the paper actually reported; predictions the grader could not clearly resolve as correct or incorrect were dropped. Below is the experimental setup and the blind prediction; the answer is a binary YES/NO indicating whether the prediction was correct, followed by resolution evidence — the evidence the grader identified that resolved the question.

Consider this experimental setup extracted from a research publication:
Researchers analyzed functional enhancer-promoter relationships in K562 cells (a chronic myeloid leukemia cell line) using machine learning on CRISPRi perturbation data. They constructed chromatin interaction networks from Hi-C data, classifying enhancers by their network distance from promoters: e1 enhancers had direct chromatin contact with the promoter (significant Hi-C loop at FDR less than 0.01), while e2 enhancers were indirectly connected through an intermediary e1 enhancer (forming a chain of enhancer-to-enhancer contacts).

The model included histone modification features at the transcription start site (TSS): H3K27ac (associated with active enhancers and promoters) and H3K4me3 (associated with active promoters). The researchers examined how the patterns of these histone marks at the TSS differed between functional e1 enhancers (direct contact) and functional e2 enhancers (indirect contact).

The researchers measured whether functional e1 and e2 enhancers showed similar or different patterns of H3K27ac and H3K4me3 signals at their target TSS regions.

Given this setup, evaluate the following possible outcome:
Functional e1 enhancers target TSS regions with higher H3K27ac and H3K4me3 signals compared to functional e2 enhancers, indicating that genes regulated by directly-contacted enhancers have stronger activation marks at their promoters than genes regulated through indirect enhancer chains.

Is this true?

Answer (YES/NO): NO